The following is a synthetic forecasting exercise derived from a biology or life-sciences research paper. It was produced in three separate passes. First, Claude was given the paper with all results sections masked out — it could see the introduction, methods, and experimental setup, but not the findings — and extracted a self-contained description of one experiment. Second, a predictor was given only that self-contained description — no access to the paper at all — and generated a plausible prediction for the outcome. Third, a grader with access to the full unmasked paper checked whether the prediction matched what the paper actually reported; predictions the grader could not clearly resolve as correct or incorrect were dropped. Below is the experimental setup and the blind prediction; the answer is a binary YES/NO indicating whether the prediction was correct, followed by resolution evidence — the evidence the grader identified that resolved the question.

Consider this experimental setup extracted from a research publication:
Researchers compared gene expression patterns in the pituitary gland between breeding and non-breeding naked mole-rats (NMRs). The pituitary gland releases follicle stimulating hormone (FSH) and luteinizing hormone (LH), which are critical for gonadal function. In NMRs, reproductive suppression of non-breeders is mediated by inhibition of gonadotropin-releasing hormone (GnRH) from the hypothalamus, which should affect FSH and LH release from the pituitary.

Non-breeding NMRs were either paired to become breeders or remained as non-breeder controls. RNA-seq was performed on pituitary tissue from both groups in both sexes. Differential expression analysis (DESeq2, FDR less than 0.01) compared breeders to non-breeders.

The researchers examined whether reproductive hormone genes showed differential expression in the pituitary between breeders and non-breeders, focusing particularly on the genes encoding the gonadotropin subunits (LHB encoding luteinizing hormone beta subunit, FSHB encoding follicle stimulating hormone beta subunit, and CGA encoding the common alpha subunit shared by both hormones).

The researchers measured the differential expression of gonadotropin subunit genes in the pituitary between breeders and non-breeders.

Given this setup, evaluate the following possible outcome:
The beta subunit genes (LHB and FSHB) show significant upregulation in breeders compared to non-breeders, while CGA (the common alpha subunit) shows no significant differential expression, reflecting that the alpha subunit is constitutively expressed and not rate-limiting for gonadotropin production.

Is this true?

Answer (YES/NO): NO